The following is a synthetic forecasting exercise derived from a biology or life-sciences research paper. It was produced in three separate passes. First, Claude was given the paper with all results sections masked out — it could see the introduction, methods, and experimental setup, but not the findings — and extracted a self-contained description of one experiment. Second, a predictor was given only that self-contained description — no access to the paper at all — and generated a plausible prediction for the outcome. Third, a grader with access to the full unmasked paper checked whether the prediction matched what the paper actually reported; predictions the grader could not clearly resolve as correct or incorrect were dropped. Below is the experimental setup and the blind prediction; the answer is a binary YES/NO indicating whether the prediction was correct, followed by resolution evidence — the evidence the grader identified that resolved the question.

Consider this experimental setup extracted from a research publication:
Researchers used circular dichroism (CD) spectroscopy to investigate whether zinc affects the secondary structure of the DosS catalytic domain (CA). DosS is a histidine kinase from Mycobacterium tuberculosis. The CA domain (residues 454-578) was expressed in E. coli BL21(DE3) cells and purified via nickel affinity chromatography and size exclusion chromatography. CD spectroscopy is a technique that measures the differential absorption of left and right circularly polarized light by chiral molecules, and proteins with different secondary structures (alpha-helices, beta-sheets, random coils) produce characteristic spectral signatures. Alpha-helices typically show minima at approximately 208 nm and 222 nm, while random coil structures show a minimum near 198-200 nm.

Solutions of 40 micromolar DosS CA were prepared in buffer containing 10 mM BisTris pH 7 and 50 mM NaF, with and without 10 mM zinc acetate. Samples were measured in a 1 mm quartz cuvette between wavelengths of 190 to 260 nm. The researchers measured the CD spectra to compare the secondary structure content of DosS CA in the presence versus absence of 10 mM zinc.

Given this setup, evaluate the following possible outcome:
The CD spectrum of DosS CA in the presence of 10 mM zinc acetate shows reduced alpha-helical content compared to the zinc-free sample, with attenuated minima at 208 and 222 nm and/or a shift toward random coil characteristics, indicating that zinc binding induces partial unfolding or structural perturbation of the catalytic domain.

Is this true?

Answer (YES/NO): YES